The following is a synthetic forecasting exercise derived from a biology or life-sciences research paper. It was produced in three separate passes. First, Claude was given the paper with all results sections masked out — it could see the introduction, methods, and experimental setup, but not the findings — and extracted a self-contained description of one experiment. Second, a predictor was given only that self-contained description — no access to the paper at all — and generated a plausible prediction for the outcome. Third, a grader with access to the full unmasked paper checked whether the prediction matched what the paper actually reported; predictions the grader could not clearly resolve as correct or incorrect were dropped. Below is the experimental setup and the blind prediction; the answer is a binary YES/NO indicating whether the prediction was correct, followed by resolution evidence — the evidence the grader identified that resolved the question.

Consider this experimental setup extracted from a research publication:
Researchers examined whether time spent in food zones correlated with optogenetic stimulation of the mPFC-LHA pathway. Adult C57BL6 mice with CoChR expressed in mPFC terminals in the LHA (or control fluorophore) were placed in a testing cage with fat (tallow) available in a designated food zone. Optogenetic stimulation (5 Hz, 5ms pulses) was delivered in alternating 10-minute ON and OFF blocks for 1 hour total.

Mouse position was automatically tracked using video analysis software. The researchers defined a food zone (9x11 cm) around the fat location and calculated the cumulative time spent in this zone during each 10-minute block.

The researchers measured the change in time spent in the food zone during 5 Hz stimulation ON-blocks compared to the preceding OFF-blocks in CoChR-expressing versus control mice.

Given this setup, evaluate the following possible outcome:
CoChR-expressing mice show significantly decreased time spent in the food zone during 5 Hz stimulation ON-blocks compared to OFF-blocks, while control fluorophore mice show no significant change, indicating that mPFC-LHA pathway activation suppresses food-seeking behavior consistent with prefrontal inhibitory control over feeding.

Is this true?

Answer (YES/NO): NO